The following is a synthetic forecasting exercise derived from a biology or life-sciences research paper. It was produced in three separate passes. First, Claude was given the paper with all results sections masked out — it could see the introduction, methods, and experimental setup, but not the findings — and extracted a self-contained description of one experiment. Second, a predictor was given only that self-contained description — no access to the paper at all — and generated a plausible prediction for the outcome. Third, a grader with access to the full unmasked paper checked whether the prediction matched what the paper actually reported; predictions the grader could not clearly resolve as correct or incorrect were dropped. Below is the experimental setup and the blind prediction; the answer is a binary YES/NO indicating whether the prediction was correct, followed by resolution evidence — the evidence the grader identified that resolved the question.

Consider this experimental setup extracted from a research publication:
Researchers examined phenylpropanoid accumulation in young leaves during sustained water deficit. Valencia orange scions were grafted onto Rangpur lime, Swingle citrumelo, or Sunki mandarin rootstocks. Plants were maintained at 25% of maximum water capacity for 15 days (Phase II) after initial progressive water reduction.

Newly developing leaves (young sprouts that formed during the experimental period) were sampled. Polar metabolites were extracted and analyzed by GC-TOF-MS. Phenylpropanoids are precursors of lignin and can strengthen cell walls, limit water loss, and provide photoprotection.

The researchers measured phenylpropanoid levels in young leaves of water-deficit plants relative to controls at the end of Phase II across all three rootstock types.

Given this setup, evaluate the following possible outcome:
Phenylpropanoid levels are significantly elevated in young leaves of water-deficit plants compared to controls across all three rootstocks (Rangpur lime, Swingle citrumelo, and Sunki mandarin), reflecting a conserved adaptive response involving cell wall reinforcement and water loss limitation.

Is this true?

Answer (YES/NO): YES